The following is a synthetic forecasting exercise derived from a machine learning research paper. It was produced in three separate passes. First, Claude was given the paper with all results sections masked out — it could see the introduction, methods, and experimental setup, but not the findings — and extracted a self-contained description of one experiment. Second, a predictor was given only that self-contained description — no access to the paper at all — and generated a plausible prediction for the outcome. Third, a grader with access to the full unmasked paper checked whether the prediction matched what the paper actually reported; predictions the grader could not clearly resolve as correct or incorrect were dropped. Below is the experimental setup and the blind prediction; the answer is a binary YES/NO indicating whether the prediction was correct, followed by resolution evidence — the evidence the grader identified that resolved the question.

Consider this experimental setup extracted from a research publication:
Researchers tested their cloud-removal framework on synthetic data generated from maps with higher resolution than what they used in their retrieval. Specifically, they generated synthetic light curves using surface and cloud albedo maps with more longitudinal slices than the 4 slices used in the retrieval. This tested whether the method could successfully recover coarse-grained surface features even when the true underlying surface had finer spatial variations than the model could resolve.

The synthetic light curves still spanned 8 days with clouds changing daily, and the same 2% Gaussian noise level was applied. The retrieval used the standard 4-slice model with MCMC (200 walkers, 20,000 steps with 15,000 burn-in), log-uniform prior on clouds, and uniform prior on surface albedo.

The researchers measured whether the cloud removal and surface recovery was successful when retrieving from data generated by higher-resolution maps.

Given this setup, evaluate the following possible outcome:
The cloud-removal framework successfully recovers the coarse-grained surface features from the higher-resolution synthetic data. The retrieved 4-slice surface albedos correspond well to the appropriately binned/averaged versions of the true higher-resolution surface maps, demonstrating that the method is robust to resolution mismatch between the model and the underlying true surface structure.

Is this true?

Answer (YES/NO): NO